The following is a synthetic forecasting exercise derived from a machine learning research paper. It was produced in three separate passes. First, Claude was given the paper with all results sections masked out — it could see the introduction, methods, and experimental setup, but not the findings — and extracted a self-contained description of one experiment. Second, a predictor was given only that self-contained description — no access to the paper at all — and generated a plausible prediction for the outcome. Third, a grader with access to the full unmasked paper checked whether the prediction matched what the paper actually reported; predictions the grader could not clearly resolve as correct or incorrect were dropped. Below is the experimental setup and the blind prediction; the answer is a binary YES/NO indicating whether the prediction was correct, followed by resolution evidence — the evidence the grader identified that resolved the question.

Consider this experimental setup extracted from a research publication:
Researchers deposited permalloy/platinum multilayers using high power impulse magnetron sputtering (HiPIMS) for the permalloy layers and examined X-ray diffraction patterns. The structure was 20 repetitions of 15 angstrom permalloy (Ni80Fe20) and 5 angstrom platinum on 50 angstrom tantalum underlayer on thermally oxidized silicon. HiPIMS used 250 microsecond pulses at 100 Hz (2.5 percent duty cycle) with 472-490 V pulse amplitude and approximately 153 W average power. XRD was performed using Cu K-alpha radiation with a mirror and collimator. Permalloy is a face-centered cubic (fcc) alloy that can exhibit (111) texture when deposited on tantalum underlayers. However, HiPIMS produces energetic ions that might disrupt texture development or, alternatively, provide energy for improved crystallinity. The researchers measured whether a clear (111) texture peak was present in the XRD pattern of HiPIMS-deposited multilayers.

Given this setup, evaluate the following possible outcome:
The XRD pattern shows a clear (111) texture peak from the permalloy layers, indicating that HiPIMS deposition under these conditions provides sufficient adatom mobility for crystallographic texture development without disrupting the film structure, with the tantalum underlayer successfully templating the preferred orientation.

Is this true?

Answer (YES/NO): YES